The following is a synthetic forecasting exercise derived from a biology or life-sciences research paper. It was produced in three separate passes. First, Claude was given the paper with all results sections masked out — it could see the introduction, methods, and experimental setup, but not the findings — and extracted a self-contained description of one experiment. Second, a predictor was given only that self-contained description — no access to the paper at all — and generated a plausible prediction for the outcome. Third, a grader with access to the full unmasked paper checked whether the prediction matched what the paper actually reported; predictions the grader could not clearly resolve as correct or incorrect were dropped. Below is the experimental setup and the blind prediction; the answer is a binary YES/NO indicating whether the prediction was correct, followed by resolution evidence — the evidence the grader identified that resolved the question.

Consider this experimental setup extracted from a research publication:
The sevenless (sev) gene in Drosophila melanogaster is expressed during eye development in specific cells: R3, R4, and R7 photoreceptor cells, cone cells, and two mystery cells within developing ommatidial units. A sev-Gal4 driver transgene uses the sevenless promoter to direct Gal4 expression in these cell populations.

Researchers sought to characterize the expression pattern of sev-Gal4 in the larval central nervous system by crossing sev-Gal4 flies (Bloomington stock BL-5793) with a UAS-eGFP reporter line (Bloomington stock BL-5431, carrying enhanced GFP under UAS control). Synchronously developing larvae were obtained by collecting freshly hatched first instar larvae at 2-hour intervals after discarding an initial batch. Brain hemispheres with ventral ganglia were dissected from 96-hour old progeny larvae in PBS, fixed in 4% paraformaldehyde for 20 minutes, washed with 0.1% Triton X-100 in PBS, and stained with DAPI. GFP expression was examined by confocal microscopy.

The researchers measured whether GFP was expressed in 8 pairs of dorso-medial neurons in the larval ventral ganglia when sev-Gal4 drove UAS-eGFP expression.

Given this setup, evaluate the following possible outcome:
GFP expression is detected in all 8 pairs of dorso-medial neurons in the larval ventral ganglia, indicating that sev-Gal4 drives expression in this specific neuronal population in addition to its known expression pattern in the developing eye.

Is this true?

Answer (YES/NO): NO